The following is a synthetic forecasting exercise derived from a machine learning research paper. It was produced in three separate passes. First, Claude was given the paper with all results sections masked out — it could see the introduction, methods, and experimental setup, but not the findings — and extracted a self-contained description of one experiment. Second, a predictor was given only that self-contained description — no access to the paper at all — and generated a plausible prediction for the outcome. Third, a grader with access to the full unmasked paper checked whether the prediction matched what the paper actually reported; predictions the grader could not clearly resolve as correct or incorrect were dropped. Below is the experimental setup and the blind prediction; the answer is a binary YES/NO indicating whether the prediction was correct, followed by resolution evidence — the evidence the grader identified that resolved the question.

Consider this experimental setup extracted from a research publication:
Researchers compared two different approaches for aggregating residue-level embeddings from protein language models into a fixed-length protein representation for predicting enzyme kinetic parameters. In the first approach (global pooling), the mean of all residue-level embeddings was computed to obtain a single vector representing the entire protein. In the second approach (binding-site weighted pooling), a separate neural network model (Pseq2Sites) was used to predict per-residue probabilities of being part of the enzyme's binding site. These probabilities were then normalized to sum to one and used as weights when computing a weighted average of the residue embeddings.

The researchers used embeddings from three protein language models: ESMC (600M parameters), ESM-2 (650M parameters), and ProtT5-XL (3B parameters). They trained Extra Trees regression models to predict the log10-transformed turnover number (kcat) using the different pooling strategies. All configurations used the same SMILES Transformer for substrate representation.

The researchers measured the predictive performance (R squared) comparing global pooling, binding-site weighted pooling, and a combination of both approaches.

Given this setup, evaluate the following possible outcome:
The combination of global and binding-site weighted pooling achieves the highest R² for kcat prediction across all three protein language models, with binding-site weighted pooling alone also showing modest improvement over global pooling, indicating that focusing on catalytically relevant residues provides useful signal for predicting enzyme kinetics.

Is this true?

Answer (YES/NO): YES